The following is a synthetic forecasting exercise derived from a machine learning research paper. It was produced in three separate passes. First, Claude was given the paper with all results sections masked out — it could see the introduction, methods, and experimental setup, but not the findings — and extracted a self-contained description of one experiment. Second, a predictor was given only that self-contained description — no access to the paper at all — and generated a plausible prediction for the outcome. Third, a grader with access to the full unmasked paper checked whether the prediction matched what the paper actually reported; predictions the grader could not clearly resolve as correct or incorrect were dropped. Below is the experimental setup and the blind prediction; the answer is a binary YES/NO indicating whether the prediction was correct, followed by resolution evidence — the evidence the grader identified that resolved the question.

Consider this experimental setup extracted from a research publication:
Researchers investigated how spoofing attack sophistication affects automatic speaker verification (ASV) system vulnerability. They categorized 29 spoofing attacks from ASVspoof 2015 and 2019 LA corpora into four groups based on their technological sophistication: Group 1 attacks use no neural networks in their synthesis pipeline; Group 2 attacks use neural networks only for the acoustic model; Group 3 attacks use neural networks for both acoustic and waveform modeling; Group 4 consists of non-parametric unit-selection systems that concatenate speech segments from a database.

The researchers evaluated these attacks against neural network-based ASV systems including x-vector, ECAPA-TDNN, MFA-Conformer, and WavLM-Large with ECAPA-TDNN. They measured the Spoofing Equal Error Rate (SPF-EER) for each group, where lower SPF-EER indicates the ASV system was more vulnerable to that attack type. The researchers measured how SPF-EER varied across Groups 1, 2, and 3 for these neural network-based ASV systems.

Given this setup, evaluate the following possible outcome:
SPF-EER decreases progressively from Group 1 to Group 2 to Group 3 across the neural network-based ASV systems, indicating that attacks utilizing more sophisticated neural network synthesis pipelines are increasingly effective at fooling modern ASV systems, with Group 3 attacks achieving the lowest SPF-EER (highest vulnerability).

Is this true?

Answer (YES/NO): NO